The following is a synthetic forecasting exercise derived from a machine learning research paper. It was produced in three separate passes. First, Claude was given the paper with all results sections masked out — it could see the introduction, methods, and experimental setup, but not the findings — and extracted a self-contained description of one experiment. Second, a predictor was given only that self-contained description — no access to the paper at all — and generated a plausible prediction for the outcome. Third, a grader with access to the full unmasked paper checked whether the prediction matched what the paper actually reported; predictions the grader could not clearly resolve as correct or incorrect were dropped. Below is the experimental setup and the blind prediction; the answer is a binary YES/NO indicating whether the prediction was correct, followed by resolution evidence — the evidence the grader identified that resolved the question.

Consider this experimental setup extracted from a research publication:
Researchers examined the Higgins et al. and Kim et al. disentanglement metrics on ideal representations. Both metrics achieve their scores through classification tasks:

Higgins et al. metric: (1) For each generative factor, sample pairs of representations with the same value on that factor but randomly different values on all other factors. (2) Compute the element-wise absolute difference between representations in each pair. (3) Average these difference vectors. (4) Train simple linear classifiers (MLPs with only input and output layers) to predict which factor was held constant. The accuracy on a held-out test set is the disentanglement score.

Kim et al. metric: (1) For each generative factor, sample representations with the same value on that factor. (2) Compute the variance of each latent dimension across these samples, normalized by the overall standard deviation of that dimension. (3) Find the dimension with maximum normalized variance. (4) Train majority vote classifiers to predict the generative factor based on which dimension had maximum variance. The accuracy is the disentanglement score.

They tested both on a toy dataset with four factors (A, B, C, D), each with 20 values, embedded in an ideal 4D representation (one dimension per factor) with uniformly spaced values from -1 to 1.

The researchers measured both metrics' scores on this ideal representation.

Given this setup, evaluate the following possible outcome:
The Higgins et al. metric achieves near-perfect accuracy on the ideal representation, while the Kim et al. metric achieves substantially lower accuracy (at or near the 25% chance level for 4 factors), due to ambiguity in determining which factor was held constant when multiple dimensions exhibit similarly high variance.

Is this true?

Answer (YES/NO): NO